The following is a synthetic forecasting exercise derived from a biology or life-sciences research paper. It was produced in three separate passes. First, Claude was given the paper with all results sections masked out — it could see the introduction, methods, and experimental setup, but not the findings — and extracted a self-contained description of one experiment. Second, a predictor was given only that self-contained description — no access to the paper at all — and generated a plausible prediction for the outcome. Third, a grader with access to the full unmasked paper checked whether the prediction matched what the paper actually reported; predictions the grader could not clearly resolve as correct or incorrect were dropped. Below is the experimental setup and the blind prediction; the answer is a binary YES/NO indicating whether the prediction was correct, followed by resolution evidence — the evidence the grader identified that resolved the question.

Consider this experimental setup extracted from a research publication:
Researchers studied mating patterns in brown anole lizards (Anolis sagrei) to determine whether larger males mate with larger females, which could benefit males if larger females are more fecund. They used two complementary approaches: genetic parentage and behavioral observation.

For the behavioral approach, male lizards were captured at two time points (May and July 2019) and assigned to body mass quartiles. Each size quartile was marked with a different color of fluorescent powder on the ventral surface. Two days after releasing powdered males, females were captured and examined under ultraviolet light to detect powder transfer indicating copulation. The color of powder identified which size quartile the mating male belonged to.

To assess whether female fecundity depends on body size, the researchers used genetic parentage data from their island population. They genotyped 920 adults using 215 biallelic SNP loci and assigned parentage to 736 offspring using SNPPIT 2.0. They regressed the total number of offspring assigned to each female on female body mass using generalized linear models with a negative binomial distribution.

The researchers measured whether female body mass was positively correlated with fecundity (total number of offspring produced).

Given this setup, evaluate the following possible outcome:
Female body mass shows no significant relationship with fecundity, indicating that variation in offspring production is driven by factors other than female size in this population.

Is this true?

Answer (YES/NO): NO